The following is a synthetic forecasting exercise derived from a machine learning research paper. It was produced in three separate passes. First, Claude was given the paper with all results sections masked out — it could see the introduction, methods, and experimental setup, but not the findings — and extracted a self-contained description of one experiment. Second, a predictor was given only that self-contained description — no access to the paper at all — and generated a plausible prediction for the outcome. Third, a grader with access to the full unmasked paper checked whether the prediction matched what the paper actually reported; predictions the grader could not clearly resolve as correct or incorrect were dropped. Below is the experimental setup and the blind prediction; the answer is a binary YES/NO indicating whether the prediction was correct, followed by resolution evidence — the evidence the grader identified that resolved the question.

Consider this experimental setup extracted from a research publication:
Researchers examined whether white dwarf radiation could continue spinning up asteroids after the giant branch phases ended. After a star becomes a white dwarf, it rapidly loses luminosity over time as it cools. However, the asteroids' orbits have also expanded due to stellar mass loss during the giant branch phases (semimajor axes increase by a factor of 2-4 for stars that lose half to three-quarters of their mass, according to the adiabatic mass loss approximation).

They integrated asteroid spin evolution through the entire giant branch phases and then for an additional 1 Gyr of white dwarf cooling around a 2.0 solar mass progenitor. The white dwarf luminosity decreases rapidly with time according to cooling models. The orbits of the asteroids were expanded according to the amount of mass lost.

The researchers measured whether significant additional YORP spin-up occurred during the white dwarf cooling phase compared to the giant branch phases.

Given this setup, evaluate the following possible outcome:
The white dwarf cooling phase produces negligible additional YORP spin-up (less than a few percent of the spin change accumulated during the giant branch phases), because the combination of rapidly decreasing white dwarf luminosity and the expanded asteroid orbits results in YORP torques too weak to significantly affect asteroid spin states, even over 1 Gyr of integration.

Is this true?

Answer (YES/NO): YES